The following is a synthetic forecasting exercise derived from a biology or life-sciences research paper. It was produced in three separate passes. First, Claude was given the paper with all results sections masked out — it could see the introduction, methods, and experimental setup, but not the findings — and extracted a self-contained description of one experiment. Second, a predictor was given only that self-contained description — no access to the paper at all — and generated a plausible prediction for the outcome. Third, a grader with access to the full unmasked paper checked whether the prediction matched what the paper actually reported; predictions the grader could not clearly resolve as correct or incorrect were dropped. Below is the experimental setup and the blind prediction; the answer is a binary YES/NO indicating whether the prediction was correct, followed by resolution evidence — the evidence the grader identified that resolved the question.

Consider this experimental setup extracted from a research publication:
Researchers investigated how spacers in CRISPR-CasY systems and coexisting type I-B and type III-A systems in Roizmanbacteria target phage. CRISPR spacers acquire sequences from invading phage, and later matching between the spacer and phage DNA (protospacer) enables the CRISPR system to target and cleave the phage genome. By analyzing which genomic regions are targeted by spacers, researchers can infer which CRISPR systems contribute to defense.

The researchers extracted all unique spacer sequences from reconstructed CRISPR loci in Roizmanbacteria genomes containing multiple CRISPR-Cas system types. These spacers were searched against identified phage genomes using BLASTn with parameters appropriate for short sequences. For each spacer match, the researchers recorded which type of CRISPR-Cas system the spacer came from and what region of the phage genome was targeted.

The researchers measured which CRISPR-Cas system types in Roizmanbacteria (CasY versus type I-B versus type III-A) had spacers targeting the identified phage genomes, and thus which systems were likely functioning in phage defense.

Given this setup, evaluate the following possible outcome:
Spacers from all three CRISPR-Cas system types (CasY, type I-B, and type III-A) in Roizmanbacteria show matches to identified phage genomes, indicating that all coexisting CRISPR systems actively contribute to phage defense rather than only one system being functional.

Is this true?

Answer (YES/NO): YES